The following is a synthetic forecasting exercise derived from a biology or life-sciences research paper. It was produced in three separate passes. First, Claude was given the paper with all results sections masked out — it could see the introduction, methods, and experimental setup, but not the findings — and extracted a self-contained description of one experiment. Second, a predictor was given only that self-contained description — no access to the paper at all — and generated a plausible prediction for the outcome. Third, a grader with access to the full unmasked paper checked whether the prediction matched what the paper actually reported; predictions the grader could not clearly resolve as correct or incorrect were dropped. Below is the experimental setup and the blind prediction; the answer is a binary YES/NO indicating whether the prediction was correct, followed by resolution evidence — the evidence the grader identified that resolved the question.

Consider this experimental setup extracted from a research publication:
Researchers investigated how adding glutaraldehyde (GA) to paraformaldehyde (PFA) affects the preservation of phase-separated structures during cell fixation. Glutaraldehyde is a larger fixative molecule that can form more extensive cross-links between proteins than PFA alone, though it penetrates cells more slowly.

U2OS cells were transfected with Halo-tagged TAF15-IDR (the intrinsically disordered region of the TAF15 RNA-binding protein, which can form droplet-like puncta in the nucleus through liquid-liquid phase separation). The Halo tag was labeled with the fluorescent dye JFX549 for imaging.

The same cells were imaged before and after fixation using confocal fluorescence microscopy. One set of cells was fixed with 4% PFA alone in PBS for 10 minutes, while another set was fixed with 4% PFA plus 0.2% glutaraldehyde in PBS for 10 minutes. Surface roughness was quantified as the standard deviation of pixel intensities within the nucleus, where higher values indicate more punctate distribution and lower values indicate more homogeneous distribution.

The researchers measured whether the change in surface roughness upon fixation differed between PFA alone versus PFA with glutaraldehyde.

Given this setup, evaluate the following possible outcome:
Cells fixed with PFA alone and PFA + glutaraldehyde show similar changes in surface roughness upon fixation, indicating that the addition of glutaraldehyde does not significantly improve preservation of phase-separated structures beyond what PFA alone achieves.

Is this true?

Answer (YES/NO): YES